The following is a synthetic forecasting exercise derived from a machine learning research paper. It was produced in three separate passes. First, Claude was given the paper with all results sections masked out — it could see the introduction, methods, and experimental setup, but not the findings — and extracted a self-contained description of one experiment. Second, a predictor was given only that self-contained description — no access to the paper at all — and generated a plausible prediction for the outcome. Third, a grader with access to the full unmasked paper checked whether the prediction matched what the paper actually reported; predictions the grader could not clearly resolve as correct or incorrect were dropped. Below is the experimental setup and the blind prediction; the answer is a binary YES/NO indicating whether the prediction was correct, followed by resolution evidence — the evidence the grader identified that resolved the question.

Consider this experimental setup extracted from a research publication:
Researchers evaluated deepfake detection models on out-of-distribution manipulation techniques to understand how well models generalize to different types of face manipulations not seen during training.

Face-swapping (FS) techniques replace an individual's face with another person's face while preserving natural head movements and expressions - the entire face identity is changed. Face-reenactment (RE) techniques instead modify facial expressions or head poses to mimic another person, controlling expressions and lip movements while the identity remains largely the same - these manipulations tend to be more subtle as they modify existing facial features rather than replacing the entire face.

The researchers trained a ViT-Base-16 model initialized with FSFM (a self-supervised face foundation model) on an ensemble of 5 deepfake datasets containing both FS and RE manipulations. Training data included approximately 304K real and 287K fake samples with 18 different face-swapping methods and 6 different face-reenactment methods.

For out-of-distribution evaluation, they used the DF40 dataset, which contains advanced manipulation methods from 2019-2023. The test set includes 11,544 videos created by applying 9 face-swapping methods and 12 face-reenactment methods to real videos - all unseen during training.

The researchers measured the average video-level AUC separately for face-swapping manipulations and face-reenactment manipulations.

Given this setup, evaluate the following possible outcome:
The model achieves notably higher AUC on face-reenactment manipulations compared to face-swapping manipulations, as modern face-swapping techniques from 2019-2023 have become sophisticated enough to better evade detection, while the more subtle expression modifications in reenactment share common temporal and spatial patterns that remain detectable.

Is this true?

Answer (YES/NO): NO